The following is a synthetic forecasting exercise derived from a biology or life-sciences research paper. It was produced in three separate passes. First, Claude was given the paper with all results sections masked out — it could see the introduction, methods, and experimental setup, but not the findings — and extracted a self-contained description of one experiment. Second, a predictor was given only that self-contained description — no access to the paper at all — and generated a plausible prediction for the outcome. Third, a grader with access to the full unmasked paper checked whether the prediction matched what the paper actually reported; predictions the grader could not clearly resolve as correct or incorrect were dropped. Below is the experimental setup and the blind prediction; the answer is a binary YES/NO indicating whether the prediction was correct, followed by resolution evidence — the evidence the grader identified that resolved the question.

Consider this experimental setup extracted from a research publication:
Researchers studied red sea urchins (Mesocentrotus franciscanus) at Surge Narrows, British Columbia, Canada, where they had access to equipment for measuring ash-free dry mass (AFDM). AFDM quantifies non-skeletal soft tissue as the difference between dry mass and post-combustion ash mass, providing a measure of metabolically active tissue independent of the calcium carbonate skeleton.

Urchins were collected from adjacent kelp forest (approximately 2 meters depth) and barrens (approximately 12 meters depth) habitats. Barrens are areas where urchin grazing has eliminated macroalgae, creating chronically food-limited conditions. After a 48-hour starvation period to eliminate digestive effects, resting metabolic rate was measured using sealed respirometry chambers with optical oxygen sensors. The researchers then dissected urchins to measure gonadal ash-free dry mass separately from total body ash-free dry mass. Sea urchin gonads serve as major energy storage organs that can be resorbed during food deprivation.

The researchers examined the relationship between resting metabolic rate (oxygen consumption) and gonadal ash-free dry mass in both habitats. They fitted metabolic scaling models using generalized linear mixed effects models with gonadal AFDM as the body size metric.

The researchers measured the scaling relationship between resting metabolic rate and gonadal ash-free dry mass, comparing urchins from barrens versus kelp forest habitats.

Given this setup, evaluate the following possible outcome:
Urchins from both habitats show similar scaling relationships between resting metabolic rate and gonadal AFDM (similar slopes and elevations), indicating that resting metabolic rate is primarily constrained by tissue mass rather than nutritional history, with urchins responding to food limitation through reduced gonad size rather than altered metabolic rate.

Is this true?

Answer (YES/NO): NO